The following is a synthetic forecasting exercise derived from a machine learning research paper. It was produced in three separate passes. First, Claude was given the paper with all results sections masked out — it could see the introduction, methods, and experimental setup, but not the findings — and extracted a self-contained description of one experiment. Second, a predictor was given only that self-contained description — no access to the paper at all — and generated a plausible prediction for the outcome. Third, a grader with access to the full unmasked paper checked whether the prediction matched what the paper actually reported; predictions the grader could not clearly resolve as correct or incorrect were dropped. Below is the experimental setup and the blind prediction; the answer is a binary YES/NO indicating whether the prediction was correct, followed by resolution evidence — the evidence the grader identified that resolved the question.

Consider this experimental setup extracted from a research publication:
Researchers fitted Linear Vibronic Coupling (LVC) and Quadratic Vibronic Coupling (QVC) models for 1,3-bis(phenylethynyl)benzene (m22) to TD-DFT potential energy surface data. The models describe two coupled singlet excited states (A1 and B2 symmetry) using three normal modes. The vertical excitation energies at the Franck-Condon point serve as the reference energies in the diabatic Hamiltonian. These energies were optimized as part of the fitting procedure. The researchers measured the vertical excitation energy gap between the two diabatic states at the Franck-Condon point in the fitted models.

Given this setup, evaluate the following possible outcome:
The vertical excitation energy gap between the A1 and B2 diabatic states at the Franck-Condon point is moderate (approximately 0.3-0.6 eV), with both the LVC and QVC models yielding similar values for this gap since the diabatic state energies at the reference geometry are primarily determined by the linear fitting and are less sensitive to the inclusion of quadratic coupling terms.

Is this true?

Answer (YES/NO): NO